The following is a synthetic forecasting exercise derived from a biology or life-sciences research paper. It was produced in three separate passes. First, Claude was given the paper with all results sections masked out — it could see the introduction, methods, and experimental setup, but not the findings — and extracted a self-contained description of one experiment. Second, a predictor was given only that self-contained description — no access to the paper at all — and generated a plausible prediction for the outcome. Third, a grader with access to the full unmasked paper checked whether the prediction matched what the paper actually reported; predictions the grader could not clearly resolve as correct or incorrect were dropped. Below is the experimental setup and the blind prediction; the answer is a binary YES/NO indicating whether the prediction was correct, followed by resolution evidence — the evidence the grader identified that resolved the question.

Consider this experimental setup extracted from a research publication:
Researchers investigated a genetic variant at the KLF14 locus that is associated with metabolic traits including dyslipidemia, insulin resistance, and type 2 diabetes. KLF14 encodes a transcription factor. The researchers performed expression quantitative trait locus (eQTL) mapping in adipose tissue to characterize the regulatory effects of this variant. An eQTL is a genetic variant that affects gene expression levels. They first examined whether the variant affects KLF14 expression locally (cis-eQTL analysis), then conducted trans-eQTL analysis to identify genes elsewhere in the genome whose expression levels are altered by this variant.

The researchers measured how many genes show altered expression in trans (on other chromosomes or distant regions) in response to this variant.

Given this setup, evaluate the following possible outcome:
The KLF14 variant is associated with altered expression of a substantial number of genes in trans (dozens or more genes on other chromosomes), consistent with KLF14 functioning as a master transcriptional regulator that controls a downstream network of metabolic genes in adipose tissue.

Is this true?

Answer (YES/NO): YES